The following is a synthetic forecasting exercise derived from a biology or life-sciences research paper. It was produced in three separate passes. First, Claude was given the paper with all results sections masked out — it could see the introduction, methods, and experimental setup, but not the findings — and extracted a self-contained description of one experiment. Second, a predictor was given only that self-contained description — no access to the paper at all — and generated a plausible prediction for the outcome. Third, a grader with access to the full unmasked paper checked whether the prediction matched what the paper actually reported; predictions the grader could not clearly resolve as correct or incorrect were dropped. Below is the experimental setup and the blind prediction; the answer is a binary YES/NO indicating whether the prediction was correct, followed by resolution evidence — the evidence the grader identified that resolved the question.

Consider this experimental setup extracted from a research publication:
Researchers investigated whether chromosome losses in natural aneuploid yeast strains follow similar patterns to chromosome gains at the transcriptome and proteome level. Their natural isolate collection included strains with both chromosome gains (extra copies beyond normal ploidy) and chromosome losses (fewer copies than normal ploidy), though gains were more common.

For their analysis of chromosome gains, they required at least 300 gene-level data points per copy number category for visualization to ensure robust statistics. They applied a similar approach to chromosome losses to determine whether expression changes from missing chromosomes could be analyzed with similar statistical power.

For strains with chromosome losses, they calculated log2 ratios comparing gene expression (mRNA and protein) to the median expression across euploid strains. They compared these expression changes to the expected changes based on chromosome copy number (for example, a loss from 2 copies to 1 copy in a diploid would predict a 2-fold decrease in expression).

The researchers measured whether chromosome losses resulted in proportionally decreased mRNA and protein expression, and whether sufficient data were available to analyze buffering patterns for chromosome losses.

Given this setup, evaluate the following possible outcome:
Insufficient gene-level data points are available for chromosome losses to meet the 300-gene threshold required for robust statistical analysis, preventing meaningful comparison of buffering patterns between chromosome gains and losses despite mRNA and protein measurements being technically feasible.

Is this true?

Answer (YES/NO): NO